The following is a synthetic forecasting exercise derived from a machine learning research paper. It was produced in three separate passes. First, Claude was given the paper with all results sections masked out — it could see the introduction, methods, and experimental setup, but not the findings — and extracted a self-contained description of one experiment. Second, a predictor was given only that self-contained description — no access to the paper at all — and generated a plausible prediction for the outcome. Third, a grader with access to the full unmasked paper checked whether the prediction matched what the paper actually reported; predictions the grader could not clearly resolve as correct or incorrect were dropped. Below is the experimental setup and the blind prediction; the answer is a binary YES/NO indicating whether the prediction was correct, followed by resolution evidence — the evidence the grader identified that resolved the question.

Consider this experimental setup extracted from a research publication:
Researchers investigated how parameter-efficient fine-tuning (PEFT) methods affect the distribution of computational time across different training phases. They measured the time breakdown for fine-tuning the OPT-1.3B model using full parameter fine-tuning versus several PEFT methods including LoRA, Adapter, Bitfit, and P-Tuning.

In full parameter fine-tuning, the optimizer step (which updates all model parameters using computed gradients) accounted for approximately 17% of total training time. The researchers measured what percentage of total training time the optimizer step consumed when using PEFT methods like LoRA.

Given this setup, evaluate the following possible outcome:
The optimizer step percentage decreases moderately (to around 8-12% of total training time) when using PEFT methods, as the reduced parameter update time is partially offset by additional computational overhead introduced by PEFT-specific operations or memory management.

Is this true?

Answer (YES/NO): NO